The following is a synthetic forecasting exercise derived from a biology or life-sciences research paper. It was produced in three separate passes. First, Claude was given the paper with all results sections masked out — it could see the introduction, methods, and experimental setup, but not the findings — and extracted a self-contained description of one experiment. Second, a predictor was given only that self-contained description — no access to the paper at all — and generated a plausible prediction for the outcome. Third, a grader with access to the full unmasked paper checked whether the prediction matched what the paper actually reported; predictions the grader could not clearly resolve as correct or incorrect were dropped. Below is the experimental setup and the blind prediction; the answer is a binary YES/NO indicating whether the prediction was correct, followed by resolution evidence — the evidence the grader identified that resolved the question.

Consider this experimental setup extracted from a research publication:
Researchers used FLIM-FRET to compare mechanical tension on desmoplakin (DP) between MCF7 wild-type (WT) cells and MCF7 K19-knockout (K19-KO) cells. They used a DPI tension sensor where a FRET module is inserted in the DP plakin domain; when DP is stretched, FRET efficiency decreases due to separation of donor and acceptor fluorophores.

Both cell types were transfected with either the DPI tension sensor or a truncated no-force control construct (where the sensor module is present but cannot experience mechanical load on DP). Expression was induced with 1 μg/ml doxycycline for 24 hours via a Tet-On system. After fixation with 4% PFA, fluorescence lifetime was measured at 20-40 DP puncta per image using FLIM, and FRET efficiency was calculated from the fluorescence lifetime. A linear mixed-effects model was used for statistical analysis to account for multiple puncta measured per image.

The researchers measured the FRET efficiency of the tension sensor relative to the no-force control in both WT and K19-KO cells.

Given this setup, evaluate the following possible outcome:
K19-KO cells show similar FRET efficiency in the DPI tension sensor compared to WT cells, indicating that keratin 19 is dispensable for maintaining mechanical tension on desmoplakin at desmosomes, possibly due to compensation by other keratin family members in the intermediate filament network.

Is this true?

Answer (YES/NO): NO